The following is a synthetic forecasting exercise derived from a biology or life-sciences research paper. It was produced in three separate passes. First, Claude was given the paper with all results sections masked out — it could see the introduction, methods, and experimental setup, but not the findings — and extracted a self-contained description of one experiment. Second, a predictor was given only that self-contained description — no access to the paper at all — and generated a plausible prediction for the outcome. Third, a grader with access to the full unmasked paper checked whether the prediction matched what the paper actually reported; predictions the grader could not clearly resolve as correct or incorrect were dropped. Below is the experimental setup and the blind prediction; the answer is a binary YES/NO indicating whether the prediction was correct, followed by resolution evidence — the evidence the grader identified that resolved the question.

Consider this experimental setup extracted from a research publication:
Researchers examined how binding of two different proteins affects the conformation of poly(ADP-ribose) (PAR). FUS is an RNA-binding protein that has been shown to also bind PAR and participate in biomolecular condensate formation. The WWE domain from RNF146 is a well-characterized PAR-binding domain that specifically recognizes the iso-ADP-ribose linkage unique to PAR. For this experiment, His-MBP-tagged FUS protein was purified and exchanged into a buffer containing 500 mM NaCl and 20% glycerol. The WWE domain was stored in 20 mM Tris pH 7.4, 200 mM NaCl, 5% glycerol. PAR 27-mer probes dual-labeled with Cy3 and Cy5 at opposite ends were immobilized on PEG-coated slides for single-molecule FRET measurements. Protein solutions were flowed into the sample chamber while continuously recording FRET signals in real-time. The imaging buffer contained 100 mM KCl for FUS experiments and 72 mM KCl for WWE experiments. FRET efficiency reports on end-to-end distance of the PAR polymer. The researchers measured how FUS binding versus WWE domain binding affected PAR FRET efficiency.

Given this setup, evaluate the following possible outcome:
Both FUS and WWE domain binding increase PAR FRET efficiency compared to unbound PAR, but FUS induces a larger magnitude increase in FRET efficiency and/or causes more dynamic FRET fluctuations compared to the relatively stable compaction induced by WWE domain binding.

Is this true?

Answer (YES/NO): NO